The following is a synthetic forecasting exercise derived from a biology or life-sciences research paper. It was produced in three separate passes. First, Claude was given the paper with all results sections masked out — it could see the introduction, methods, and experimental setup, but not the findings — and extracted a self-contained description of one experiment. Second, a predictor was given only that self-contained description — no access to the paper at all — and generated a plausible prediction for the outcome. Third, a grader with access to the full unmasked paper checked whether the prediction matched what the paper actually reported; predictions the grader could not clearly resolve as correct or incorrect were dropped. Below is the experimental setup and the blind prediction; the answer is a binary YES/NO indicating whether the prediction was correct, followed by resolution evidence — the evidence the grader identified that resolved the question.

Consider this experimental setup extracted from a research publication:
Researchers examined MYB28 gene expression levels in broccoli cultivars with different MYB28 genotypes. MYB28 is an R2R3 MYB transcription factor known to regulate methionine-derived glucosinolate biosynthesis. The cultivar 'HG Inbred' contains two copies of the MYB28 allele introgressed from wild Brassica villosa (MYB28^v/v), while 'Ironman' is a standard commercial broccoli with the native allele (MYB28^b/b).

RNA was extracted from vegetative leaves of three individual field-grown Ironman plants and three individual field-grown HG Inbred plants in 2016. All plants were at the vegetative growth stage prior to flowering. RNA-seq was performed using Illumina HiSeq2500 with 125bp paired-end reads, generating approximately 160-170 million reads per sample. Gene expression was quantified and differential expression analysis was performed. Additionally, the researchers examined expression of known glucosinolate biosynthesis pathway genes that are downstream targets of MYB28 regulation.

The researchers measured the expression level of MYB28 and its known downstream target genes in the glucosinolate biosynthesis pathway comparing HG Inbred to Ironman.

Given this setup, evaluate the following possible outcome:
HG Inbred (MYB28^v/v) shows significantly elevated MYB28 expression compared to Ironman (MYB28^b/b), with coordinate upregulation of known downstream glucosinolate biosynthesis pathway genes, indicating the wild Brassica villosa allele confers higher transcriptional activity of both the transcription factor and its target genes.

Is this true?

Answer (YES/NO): YES